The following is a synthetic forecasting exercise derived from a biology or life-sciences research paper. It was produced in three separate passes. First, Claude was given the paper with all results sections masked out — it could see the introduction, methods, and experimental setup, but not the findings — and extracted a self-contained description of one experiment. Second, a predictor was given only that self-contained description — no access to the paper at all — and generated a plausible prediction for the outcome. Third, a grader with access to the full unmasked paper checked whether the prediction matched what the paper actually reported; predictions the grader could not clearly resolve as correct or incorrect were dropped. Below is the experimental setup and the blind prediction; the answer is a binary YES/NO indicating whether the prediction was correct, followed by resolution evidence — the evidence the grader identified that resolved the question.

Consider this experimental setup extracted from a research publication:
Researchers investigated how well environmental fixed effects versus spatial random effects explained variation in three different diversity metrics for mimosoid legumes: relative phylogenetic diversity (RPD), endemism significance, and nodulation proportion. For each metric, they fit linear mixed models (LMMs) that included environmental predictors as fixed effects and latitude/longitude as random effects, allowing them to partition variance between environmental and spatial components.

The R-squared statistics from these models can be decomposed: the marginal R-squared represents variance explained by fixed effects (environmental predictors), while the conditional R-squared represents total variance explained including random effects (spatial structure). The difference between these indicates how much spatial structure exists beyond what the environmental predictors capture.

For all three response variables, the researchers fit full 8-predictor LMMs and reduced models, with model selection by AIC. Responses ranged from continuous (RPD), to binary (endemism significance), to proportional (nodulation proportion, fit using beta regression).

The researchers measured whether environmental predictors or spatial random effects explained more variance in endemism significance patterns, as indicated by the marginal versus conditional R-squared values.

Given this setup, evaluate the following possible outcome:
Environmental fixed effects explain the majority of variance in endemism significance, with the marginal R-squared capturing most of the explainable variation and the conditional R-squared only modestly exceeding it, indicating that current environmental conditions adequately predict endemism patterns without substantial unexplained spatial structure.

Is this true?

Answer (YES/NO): NO